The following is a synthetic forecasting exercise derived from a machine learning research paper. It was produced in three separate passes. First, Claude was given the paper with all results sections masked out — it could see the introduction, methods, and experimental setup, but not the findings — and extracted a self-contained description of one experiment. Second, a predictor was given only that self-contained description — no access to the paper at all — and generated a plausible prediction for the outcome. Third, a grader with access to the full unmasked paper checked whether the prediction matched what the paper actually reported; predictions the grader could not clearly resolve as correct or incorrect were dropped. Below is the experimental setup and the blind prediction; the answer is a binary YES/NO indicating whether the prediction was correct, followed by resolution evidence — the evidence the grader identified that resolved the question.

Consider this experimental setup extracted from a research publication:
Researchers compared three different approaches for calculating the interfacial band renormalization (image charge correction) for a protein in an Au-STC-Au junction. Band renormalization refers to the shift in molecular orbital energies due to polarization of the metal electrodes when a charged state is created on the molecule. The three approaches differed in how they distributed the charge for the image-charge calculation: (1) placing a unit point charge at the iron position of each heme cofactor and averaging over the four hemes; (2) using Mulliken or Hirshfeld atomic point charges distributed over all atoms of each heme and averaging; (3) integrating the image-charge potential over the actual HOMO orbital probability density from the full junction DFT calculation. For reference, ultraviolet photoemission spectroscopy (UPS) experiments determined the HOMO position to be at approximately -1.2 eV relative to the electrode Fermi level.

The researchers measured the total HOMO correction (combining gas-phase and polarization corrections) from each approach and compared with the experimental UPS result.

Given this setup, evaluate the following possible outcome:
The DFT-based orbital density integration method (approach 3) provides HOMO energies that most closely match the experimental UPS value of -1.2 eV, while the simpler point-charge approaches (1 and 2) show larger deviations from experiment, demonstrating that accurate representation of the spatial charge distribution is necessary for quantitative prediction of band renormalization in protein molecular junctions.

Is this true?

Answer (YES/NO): YES